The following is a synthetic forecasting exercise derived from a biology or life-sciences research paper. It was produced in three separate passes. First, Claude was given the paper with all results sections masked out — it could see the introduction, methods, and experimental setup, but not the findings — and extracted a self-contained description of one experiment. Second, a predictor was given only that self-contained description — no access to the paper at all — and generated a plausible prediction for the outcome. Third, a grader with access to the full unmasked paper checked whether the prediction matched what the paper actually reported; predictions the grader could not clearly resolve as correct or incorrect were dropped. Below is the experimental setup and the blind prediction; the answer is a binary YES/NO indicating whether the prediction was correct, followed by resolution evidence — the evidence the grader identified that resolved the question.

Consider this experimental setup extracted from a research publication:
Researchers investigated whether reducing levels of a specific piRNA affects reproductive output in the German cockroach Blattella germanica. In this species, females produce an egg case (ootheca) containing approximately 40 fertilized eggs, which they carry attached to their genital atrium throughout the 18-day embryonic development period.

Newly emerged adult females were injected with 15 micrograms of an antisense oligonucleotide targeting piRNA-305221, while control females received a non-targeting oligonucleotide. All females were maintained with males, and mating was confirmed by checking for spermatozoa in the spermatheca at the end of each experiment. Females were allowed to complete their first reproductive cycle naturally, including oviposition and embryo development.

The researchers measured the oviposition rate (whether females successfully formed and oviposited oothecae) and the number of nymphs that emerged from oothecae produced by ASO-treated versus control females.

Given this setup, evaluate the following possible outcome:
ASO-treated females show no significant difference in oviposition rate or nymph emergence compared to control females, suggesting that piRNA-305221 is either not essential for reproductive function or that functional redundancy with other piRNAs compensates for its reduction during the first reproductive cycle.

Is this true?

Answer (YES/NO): NO